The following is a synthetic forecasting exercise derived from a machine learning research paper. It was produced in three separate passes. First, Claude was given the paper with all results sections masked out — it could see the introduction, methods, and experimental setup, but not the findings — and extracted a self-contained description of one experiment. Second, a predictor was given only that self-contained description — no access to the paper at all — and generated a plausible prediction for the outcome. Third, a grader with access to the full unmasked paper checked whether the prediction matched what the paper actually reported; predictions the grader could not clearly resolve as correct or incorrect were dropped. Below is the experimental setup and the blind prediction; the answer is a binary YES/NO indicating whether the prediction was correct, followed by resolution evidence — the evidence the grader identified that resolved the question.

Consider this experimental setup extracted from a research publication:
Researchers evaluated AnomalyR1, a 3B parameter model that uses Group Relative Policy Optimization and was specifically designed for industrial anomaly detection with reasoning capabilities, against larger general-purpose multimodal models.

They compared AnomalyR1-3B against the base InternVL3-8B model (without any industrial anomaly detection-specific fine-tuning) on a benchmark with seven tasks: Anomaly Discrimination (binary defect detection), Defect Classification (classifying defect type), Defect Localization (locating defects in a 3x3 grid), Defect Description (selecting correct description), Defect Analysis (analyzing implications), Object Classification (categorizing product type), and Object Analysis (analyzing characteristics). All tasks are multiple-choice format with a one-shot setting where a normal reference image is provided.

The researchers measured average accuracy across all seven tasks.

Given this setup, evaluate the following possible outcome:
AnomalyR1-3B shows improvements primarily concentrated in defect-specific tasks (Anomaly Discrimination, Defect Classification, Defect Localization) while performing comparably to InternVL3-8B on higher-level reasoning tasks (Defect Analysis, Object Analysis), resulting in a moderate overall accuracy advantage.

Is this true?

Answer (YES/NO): NO